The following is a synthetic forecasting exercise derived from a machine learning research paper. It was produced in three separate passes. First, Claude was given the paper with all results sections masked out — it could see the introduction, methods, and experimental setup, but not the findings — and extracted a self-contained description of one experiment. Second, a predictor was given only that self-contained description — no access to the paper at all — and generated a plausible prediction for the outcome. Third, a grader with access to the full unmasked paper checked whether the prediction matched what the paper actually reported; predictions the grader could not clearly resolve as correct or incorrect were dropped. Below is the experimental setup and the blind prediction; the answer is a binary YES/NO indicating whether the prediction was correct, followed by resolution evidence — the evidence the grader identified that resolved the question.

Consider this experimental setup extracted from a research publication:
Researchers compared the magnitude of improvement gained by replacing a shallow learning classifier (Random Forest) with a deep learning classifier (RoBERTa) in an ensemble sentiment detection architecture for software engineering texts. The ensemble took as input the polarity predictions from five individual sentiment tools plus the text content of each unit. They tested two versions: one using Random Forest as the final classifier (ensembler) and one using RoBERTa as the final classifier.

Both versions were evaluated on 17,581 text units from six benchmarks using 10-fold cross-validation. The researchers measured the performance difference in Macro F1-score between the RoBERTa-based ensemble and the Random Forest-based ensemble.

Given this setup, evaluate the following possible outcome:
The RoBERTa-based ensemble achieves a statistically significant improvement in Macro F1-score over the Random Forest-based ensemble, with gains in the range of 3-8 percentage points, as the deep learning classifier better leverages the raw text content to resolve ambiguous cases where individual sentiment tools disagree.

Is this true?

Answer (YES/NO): NO